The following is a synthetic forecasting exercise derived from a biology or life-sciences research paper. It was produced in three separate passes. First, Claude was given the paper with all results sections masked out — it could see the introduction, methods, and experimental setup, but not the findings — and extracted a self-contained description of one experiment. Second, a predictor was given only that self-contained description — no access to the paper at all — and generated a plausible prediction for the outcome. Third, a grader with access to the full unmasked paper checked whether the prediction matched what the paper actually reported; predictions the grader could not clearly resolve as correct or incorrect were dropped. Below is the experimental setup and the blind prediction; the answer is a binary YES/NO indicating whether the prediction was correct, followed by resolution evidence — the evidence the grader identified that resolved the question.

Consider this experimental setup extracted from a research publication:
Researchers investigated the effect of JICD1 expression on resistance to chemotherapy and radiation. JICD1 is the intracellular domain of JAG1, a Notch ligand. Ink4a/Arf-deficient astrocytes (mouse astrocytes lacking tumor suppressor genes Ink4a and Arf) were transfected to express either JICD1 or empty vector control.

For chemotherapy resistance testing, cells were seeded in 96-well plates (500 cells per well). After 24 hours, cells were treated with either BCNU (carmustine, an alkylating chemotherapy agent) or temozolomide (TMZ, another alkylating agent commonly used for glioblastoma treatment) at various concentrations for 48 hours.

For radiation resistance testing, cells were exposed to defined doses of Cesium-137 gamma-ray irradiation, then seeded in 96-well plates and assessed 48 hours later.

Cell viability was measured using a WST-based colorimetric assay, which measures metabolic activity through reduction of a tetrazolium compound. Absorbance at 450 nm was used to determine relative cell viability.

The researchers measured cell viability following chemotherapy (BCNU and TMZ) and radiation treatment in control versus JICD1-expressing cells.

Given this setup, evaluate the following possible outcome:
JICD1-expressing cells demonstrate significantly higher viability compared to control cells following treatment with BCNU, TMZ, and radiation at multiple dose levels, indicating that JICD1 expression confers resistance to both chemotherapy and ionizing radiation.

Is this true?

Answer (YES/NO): YES